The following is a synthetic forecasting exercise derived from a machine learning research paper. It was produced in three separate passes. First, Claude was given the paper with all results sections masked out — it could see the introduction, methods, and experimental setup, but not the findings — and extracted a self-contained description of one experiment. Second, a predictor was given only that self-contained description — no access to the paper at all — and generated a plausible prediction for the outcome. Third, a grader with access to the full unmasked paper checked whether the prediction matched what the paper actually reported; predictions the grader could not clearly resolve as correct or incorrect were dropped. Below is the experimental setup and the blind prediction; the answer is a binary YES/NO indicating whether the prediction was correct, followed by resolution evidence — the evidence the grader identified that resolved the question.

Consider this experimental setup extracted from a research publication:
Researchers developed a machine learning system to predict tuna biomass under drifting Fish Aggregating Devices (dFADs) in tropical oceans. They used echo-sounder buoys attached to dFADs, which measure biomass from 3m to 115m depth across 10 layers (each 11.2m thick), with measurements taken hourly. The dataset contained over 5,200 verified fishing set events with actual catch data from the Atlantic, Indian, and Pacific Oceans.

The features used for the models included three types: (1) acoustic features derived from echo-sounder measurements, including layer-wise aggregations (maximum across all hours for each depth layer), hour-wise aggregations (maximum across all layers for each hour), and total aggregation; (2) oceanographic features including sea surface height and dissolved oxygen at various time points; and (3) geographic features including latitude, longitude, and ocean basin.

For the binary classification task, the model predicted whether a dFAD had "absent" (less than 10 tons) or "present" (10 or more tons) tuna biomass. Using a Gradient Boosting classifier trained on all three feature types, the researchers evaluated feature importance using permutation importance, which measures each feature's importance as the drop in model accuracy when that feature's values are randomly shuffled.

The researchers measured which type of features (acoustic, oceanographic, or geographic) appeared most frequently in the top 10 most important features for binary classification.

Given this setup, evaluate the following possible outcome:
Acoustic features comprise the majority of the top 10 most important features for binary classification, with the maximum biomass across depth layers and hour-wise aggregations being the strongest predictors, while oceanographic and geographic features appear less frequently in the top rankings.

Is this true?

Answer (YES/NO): NO